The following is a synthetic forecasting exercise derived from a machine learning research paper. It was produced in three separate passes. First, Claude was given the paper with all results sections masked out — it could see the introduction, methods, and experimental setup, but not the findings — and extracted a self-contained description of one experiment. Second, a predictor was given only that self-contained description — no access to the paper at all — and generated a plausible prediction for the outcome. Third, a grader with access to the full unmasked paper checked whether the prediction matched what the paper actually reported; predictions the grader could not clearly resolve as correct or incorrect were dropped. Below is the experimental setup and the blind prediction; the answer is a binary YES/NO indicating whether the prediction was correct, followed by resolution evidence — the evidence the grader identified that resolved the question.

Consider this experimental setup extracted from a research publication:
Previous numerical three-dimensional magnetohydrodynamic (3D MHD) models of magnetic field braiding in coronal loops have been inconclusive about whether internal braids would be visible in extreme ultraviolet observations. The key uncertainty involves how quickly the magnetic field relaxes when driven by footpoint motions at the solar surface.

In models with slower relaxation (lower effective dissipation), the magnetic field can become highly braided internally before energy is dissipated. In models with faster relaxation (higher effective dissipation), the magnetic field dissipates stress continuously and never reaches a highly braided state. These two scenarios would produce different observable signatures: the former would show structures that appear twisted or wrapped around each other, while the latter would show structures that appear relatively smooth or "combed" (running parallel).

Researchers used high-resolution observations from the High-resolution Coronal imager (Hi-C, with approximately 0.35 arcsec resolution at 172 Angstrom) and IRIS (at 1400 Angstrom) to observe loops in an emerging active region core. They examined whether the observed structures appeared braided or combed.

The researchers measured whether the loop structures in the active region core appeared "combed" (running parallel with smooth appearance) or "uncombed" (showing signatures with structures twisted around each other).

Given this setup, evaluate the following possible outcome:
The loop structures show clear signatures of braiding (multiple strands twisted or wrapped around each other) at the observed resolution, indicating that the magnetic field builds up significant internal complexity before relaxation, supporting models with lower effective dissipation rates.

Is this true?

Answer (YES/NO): NO